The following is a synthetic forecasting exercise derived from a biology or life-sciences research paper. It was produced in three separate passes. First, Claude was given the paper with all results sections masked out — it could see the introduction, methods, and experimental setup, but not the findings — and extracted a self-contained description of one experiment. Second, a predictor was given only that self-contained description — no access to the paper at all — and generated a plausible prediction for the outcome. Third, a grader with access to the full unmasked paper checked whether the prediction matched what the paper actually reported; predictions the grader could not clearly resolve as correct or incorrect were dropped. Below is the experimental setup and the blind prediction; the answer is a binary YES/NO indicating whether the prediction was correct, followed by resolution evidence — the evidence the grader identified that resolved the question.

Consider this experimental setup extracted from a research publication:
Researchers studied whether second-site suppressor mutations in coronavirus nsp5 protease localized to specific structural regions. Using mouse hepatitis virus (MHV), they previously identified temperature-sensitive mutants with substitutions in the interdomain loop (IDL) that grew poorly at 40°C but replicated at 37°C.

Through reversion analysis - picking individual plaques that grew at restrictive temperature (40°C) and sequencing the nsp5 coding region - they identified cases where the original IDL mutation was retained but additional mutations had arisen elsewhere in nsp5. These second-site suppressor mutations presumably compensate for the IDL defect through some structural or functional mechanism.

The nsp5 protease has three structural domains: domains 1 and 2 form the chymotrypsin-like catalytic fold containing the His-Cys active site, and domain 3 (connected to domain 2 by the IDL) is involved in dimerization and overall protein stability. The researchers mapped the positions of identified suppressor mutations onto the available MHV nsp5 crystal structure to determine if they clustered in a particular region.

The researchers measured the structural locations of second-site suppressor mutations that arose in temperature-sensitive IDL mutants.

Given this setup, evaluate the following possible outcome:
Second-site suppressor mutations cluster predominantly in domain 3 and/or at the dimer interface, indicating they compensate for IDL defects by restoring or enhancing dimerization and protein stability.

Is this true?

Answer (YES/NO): NO